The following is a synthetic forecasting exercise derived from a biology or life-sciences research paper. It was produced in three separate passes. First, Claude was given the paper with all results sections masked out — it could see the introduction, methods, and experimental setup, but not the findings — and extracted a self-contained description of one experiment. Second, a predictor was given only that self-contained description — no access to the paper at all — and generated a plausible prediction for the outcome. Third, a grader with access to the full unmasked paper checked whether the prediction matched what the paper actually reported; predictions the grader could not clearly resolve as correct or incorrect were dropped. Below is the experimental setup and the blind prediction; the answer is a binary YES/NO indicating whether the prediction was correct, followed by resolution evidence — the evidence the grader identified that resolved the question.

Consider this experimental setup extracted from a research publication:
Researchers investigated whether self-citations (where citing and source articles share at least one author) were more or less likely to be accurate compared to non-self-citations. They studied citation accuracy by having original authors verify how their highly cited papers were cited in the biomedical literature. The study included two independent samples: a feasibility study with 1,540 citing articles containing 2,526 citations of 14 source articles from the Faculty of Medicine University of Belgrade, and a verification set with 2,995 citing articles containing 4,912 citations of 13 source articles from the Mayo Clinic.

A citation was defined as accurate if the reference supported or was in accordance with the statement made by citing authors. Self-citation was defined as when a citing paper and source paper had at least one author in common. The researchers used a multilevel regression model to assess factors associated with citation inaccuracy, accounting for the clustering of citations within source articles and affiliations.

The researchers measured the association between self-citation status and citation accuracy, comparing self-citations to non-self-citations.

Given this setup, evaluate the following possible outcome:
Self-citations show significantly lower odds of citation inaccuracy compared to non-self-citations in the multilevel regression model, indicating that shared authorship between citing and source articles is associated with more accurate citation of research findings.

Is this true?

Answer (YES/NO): NO